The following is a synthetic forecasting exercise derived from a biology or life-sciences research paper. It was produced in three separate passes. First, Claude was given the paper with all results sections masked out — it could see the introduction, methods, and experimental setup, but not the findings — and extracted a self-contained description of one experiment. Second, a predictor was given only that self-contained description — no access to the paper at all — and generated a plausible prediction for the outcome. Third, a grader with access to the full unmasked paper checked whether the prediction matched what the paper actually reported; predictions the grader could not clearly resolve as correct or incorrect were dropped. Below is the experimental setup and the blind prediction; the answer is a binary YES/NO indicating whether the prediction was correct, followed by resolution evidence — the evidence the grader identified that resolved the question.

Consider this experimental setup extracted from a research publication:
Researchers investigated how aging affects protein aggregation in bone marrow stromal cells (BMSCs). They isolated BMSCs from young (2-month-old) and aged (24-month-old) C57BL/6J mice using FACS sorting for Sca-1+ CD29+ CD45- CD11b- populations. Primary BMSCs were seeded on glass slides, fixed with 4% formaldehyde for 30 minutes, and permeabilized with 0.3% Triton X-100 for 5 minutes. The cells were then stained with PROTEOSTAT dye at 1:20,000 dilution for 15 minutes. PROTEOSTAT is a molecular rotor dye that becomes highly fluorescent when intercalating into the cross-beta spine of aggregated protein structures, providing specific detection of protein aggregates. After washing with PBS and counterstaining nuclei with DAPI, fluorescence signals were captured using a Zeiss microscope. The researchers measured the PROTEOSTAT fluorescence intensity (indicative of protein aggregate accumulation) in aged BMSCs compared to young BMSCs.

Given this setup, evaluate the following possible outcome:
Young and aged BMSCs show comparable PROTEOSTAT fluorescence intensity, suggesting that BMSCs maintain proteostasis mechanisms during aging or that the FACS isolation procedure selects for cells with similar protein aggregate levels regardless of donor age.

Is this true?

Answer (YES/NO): NO